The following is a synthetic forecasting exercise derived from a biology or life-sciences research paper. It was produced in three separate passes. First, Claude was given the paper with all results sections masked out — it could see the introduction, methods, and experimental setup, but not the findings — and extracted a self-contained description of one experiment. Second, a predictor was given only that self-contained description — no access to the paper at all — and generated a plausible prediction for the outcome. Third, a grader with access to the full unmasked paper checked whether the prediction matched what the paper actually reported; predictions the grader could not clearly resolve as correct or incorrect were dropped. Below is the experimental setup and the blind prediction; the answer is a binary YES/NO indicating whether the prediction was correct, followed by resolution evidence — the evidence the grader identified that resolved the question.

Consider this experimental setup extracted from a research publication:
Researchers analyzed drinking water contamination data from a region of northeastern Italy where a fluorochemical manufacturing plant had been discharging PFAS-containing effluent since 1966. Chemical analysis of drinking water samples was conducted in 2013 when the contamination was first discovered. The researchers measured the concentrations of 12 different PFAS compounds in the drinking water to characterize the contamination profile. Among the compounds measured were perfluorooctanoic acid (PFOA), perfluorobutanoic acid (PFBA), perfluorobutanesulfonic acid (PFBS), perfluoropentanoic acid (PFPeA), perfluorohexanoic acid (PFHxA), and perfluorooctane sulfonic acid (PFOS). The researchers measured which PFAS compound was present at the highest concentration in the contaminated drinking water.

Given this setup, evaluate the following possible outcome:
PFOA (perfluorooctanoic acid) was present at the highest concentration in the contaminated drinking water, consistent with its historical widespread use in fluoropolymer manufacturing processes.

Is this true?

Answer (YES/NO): YES